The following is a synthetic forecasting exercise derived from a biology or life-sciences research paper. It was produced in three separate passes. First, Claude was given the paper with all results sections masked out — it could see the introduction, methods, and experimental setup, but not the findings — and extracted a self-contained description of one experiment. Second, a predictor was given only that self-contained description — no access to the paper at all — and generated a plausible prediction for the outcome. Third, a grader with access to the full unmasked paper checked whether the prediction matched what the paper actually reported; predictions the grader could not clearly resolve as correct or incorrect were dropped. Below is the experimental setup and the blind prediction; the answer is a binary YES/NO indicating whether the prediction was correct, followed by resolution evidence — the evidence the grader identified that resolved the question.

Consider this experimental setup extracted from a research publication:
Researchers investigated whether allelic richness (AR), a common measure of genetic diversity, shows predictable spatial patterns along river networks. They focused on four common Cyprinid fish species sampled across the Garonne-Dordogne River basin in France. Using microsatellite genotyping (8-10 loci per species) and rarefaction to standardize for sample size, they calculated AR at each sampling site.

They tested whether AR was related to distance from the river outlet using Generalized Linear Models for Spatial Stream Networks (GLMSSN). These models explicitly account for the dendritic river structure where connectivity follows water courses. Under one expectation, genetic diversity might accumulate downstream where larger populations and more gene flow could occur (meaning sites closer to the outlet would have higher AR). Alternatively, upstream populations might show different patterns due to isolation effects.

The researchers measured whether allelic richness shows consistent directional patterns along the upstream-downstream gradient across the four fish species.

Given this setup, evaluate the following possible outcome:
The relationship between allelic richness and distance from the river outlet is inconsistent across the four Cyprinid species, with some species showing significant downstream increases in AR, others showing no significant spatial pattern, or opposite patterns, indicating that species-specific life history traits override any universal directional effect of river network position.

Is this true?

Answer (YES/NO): YES